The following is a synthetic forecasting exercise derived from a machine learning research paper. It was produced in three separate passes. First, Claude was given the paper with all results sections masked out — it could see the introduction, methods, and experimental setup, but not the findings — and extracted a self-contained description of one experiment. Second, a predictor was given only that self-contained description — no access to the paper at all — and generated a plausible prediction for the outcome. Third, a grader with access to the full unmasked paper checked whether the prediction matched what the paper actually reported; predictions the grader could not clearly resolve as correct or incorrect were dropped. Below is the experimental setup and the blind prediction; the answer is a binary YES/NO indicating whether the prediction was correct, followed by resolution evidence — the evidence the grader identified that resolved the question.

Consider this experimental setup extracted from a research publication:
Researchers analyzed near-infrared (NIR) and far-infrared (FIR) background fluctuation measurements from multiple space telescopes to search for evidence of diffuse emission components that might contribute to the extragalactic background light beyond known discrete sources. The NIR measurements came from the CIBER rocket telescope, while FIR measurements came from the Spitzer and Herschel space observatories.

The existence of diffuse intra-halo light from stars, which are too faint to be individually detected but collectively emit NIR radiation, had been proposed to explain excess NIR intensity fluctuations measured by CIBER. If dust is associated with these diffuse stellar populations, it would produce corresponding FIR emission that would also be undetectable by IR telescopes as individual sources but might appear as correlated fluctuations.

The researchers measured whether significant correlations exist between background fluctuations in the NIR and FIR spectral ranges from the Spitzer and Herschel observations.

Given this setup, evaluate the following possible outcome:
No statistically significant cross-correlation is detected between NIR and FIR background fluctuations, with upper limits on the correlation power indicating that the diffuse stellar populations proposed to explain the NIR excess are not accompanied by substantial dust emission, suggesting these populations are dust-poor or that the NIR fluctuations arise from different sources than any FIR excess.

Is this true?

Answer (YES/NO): NO